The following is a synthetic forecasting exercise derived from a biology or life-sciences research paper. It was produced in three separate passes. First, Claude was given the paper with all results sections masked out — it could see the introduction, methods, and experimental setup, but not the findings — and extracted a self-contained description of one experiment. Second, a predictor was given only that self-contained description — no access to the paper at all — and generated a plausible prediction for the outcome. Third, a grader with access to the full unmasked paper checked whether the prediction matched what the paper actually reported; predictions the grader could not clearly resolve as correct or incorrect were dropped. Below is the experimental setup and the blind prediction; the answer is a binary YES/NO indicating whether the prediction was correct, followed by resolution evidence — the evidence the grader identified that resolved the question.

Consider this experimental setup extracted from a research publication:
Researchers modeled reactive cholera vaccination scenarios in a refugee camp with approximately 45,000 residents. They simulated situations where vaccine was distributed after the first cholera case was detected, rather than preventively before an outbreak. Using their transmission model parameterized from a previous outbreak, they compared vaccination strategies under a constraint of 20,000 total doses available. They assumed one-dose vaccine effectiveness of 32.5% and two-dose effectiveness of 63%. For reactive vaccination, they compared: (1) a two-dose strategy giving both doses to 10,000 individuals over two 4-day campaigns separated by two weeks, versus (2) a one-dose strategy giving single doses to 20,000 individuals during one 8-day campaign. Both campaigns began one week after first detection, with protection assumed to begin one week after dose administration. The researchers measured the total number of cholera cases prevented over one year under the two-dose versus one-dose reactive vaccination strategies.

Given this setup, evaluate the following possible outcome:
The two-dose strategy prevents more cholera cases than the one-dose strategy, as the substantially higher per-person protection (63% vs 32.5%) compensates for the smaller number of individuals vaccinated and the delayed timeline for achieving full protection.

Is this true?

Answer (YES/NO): NO